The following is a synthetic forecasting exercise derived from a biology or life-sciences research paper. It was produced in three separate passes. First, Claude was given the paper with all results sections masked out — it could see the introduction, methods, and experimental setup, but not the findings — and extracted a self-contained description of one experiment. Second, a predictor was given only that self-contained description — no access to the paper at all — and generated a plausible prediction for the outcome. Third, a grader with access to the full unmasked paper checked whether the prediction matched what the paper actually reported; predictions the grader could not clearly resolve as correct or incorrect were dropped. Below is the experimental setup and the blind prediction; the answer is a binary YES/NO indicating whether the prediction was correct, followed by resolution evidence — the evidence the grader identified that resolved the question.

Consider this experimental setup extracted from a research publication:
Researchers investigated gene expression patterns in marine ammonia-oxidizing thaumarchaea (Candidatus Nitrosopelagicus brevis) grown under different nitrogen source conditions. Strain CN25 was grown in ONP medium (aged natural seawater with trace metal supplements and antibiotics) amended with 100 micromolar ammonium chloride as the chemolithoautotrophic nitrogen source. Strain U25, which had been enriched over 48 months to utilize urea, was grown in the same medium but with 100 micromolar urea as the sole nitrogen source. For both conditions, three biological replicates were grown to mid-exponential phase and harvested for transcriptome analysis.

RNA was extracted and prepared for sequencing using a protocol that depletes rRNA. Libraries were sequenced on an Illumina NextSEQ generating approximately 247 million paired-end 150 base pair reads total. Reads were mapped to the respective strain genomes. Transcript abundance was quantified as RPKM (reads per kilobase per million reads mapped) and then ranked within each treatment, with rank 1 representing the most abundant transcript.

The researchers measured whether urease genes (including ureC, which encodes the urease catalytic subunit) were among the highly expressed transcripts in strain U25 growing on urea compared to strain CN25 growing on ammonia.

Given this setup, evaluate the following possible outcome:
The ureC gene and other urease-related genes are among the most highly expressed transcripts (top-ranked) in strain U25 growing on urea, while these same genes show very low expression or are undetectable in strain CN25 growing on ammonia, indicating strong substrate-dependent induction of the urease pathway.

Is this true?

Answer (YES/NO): NO